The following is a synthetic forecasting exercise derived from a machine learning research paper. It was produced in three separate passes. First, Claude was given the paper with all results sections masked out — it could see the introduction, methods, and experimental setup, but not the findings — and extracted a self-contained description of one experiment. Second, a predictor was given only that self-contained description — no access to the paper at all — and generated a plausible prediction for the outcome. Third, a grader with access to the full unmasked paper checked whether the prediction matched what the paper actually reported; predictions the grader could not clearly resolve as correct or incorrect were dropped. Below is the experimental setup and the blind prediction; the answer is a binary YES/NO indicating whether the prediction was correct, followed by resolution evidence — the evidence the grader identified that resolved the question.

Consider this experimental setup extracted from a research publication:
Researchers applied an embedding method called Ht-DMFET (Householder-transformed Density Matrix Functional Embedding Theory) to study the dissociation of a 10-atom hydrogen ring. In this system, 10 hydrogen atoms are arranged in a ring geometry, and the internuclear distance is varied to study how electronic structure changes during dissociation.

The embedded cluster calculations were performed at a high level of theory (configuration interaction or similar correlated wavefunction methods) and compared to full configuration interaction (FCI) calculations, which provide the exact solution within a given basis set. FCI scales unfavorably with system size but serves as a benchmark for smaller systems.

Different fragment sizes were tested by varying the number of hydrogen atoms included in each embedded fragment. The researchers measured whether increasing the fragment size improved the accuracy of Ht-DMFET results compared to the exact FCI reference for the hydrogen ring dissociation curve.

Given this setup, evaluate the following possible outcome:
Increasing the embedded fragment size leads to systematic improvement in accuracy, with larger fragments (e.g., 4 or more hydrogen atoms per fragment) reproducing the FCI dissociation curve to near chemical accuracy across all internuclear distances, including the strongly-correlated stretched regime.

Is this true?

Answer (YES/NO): NO